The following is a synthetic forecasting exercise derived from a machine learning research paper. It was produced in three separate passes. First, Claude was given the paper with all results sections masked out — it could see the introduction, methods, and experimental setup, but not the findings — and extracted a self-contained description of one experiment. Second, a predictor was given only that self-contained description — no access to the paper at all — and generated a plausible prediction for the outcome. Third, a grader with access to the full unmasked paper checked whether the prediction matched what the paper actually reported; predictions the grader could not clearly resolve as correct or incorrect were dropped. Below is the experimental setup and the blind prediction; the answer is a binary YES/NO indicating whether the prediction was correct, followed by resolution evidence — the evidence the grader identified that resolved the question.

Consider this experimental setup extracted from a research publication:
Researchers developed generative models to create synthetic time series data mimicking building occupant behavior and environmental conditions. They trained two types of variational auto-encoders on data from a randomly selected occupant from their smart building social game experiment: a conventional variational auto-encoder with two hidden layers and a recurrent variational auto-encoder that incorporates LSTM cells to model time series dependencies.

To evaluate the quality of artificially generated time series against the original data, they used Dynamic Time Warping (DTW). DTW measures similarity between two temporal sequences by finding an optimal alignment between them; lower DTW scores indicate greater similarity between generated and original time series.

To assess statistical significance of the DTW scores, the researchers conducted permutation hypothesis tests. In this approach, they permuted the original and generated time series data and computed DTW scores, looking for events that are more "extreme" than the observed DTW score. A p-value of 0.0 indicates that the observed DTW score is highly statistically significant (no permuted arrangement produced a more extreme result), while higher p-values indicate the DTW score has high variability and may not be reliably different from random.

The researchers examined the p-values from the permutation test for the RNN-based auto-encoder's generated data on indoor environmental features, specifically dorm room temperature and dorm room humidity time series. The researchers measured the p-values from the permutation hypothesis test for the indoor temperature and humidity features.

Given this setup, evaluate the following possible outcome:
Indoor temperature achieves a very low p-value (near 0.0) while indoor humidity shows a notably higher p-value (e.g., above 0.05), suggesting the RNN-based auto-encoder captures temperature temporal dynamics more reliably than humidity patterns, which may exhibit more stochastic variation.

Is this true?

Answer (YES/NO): NO